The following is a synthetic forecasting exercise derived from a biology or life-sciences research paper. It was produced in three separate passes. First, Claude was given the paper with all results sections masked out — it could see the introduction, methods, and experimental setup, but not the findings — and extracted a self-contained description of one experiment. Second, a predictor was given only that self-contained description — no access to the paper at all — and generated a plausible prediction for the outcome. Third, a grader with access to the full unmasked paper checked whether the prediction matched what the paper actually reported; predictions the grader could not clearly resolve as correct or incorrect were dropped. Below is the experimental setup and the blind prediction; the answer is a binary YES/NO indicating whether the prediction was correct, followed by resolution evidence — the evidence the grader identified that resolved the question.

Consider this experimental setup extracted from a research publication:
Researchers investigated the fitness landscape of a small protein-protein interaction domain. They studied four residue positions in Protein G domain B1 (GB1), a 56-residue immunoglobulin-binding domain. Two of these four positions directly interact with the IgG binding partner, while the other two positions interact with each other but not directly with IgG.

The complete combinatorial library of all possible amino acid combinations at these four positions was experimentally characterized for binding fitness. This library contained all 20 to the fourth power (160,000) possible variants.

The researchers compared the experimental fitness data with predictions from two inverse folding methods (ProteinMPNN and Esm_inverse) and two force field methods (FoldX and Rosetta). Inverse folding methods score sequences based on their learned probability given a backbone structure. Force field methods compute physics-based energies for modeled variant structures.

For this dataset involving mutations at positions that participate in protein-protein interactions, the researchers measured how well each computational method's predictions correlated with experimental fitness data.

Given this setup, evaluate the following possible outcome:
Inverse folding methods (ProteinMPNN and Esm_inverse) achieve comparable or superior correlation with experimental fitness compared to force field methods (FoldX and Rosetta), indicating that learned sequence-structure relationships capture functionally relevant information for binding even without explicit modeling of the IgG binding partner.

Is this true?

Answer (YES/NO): YES